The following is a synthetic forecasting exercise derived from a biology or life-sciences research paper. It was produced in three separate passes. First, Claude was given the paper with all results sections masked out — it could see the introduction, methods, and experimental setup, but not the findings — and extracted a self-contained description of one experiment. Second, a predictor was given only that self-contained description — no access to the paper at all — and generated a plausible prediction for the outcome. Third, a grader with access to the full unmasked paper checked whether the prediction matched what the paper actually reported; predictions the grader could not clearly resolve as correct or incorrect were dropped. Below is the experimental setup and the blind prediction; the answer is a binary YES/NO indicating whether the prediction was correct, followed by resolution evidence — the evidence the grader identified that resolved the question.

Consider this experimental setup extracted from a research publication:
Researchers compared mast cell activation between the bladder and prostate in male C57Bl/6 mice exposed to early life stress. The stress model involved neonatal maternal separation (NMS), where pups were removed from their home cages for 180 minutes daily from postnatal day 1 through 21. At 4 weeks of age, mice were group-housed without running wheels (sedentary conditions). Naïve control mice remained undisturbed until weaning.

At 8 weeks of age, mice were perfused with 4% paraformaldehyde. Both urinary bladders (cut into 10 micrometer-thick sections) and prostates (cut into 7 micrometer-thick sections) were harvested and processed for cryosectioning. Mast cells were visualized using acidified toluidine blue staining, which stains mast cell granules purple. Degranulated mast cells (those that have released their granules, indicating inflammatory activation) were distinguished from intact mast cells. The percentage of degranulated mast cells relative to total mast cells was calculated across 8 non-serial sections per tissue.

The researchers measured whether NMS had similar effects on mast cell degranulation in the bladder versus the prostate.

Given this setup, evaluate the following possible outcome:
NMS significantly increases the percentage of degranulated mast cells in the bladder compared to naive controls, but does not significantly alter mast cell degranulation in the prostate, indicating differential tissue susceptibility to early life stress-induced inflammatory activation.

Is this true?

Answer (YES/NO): NO